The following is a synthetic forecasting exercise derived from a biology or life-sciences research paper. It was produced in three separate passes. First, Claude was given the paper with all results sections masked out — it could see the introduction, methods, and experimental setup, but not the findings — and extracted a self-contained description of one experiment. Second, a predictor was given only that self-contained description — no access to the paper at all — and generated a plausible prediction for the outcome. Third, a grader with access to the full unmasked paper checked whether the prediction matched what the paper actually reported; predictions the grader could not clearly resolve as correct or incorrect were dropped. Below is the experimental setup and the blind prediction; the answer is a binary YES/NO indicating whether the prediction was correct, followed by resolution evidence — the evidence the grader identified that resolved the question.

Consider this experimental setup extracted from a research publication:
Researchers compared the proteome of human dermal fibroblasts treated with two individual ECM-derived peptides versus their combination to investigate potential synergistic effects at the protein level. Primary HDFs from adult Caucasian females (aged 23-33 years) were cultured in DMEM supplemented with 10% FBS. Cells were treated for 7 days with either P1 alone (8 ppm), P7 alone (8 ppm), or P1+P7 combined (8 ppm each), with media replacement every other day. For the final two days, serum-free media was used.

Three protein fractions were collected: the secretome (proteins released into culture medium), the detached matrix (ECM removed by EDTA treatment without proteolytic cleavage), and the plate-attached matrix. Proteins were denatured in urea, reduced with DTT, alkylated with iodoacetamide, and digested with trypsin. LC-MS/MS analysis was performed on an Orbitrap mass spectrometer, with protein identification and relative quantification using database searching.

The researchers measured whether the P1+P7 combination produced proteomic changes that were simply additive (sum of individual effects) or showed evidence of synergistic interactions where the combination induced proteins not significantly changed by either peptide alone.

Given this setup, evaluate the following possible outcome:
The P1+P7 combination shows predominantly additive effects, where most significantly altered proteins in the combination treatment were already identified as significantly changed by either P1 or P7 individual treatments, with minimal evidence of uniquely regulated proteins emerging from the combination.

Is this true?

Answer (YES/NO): NO